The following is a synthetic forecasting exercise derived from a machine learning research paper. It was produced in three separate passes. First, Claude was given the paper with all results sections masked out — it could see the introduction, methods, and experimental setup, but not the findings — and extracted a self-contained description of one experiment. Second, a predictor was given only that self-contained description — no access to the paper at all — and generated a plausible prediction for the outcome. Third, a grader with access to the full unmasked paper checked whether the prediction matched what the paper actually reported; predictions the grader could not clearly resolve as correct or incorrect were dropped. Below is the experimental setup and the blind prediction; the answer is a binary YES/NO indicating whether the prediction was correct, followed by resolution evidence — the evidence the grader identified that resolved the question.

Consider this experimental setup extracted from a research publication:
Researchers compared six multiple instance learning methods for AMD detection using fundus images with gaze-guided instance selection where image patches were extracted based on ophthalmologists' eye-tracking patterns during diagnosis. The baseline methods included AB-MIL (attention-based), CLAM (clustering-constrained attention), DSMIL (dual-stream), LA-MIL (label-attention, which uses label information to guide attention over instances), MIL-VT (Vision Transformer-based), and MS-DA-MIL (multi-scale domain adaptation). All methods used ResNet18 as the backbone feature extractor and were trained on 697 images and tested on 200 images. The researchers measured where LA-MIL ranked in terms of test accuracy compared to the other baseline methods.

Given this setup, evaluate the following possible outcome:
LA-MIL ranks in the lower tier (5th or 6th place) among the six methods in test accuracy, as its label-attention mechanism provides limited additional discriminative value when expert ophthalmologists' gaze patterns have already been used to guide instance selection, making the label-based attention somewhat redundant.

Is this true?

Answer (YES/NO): NO